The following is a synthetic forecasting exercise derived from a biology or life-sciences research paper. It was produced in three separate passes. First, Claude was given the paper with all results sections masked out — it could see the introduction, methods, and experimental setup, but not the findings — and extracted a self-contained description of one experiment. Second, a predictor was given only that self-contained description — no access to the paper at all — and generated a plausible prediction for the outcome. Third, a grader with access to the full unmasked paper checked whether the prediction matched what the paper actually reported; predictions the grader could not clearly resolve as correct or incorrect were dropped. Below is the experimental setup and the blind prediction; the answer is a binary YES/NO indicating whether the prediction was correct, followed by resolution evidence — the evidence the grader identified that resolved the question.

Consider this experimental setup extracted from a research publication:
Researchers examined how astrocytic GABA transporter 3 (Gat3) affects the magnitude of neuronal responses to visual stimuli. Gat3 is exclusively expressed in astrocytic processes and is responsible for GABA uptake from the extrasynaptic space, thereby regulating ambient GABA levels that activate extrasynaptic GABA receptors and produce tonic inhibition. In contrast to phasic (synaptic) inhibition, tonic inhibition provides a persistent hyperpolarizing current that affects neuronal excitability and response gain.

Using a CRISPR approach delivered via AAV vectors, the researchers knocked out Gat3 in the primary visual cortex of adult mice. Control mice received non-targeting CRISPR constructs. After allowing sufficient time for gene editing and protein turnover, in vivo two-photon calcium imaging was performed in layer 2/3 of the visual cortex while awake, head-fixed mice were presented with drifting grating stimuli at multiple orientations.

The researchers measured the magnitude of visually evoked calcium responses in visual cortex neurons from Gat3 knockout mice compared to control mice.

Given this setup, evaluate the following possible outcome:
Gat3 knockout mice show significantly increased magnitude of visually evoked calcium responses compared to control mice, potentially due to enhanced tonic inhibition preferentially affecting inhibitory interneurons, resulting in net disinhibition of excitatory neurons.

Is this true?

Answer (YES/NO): NO